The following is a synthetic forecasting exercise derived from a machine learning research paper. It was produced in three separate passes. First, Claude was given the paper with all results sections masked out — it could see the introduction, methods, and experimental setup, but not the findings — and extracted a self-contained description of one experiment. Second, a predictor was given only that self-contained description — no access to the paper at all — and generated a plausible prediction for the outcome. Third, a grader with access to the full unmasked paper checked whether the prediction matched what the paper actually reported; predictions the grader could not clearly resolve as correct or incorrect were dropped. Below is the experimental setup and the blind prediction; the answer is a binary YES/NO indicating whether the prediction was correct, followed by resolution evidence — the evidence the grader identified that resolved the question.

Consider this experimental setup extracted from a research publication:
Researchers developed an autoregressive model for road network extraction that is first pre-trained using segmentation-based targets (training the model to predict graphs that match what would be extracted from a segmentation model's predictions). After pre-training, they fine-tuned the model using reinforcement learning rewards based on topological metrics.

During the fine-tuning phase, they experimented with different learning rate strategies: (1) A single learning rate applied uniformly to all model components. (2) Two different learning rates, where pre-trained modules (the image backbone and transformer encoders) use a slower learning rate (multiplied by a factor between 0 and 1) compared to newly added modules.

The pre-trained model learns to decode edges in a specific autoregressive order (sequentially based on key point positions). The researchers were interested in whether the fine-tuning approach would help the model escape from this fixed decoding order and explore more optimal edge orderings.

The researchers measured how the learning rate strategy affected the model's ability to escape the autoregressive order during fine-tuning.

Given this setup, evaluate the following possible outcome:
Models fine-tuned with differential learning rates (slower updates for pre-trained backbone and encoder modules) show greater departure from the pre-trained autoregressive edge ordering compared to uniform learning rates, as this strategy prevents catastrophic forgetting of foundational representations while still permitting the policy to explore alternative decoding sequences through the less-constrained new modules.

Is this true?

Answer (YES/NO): NO